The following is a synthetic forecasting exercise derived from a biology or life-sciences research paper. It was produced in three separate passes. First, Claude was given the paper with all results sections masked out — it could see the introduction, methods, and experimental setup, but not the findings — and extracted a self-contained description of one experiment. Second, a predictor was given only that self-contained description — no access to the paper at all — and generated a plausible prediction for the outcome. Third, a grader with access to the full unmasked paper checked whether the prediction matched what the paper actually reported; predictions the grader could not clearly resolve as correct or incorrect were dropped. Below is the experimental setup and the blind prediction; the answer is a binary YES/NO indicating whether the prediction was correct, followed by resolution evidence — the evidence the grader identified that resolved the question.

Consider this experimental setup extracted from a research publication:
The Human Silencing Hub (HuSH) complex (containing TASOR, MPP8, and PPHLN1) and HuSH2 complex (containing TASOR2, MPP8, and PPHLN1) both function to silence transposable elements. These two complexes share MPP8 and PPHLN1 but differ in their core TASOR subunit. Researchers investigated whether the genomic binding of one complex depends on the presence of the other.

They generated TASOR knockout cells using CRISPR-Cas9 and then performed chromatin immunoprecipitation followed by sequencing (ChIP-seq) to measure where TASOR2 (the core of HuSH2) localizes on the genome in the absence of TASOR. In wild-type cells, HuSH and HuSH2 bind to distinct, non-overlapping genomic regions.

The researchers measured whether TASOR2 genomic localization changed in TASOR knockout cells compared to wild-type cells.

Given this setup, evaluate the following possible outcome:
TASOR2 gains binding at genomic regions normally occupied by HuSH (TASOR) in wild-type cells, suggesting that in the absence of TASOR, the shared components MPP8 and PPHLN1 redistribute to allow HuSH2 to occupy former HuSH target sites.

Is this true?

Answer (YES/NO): NO